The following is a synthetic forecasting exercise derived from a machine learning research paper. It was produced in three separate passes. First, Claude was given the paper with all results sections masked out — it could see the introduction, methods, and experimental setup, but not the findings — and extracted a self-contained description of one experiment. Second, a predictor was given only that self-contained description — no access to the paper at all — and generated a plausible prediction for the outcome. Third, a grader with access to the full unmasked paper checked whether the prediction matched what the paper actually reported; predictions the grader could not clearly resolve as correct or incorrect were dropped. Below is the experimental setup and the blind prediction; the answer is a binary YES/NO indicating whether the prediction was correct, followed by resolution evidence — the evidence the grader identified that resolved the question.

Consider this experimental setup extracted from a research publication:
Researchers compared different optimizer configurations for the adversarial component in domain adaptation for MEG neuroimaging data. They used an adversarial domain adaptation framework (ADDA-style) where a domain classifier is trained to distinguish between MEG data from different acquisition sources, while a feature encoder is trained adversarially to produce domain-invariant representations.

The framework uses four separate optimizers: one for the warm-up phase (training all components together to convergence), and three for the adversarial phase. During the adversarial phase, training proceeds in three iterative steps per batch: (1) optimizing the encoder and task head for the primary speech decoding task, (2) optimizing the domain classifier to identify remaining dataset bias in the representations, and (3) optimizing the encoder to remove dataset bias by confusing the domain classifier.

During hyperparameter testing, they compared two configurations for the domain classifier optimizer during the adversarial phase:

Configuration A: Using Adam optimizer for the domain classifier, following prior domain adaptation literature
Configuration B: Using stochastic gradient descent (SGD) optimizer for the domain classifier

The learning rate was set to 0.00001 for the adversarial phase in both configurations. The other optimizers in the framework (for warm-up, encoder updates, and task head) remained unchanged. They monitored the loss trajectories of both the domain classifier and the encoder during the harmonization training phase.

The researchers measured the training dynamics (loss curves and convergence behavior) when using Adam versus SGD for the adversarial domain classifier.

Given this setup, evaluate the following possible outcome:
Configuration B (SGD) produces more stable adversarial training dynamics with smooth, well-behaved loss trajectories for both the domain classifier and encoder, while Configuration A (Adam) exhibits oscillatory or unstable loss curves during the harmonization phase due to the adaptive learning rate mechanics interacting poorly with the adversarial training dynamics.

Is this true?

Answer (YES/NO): YES